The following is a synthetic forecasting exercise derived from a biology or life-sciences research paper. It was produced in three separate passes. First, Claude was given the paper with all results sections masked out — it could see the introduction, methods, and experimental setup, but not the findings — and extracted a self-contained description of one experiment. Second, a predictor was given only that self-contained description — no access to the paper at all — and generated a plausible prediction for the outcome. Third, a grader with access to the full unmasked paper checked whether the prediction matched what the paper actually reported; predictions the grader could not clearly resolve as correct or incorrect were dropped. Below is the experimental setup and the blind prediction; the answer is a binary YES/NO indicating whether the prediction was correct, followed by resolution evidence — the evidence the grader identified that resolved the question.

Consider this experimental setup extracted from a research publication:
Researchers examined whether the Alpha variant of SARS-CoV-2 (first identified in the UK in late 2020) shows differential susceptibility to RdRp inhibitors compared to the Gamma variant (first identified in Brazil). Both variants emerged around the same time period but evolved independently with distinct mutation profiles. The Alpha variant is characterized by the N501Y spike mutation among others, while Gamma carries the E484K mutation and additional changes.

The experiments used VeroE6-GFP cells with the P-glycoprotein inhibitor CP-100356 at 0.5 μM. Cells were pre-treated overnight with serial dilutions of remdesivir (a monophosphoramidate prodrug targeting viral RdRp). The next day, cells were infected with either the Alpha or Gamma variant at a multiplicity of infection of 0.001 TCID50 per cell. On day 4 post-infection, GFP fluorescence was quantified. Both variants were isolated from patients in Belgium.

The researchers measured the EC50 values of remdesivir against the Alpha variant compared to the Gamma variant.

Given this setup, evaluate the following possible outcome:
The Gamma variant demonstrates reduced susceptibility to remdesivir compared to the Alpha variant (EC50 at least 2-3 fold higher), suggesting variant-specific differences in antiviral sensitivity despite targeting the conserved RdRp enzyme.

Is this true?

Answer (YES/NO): NO